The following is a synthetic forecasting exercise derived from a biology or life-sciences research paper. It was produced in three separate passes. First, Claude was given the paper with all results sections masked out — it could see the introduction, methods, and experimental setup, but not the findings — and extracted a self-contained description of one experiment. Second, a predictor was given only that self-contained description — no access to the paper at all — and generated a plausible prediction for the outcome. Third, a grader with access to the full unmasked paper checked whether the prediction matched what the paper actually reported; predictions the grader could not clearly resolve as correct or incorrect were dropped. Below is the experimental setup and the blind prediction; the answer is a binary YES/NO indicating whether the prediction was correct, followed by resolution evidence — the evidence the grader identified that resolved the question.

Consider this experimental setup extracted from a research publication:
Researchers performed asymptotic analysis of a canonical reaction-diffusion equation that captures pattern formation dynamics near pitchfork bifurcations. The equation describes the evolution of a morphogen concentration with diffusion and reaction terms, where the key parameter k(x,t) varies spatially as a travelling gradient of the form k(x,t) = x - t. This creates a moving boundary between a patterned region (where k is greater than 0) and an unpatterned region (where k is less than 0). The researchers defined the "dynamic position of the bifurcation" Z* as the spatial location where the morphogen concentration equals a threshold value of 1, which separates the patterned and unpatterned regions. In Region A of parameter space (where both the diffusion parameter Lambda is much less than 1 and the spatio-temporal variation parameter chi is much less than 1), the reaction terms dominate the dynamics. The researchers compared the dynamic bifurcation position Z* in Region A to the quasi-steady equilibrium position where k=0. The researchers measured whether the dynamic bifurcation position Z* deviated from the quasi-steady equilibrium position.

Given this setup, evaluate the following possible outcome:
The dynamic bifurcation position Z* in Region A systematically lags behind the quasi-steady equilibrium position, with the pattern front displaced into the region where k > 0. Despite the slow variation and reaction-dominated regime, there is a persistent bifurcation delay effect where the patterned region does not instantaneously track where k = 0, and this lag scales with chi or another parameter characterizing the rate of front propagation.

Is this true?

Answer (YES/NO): NO